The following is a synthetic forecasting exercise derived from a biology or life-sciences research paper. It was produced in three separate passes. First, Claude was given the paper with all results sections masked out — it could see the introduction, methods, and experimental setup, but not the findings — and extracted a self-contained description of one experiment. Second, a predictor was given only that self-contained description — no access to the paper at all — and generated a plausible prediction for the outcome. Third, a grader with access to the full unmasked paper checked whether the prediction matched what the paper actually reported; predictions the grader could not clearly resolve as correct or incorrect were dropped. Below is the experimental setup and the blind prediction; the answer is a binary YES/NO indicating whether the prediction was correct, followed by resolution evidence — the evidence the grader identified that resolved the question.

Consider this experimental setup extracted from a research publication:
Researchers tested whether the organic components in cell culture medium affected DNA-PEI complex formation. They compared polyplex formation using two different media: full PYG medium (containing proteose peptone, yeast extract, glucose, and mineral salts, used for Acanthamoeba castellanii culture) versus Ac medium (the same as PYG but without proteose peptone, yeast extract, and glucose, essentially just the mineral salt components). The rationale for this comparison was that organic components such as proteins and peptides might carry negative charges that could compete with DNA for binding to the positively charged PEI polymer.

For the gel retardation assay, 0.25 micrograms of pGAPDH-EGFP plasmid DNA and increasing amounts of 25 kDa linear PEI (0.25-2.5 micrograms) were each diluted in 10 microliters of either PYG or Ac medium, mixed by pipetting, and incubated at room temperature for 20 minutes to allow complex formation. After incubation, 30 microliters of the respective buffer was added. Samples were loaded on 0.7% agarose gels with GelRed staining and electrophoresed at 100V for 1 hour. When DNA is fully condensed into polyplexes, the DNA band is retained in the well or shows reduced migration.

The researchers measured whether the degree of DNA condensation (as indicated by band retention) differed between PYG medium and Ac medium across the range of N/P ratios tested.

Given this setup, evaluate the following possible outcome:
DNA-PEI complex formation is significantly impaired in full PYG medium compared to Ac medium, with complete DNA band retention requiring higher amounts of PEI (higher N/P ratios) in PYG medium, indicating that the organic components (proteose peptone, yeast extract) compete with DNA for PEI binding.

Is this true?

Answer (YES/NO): NO